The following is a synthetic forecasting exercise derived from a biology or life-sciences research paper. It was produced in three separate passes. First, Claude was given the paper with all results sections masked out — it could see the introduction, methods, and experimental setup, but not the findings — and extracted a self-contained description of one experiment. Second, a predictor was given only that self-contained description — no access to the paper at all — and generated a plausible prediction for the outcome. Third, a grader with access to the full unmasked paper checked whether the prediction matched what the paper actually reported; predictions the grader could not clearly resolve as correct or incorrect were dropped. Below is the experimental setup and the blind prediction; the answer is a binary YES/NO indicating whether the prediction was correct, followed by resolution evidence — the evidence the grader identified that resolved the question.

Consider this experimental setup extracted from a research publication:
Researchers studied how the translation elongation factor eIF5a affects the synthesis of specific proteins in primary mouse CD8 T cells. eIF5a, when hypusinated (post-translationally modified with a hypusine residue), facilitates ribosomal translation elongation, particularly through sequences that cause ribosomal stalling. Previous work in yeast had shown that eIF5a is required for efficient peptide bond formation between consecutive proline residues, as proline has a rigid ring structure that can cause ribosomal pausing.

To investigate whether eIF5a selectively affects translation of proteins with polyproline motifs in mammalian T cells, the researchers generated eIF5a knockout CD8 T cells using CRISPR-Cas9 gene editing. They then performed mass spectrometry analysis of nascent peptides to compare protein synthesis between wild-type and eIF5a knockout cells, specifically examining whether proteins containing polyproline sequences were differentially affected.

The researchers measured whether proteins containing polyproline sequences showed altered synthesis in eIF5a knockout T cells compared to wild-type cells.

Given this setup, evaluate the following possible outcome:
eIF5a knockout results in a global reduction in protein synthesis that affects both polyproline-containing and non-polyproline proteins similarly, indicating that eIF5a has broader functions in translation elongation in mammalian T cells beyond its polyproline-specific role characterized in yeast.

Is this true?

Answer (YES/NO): NO